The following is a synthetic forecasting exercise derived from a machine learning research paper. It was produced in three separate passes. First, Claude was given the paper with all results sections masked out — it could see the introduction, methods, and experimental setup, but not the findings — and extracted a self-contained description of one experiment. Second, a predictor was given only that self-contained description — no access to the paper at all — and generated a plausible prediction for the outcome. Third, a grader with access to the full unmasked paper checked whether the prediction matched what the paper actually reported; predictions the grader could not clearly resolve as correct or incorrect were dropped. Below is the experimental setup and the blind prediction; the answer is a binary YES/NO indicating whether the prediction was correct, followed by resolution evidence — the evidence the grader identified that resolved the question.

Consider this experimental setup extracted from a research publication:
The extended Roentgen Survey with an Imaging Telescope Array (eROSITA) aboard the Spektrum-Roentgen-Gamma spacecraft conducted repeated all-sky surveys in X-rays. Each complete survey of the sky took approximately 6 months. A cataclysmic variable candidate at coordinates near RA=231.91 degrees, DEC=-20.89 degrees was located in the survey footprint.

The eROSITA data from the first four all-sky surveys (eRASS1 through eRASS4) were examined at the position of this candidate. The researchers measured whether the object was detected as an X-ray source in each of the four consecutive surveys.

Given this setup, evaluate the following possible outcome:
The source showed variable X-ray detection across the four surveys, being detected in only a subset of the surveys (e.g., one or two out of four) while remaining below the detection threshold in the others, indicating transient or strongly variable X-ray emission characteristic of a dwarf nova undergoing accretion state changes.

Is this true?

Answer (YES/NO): NO